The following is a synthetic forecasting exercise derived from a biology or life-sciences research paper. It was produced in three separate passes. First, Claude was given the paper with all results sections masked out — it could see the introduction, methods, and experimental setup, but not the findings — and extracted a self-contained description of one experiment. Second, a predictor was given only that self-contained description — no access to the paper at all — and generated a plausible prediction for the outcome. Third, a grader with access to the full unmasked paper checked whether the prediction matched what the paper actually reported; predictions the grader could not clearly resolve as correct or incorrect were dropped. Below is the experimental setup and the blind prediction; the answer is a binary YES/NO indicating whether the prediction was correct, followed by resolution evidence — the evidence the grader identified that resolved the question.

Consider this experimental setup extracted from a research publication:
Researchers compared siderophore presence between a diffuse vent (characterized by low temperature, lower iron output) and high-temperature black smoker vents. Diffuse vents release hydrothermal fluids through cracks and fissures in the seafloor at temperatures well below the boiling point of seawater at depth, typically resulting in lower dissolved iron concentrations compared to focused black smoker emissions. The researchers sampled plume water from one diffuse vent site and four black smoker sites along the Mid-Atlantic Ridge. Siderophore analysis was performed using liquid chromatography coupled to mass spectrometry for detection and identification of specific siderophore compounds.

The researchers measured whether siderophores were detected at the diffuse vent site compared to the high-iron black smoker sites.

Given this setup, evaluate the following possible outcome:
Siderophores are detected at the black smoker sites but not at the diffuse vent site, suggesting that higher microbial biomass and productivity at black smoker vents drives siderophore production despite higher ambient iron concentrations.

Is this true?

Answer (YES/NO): NO